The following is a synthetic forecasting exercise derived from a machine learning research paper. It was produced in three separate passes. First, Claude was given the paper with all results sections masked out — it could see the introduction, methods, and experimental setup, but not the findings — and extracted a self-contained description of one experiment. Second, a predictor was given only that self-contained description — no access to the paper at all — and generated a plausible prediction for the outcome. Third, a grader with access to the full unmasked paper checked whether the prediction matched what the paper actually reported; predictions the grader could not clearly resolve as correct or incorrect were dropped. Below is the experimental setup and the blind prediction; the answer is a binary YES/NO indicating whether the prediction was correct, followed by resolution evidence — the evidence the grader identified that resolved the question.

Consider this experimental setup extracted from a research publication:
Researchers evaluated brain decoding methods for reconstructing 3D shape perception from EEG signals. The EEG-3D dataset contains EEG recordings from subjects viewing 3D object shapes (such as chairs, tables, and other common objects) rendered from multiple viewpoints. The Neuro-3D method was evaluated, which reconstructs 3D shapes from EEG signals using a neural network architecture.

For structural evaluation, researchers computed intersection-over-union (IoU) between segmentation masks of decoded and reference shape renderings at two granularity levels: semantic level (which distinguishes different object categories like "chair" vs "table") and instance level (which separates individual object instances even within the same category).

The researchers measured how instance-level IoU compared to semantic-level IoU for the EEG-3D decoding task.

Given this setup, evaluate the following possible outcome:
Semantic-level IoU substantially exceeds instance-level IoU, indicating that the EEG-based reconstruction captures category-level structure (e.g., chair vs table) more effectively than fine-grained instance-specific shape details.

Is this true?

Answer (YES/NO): NO